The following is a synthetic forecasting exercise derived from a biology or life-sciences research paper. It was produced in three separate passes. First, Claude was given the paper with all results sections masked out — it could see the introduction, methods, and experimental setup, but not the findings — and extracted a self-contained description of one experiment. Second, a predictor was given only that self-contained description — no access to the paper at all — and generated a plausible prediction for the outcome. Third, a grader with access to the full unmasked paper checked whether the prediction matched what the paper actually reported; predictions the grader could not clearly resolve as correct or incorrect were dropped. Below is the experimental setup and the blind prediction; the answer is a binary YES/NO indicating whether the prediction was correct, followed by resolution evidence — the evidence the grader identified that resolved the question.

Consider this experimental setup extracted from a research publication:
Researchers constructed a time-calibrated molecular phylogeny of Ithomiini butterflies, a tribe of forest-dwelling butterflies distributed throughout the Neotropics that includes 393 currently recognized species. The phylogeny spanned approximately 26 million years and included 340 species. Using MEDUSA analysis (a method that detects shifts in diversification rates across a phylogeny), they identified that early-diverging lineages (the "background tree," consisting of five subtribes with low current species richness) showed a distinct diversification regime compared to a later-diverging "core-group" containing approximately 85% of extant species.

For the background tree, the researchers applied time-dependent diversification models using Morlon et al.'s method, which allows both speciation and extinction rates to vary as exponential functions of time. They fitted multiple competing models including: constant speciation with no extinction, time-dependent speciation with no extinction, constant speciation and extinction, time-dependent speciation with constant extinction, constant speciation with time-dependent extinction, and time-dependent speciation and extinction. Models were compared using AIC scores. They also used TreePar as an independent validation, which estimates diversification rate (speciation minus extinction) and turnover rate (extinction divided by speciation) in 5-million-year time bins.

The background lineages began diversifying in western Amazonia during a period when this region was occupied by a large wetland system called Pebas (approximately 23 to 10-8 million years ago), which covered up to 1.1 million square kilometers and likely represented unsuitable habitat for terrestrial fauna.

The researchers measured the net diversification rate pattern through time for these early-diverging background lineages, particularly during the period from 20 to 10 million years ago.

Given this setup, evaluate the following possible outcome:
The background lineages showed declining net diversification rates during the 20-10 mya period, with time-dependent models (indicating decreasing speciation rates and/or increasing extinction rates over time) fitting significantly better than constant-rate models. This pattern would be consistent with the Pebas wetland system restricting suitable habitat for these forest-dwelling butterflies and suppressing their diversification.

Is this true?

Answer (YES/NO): YES